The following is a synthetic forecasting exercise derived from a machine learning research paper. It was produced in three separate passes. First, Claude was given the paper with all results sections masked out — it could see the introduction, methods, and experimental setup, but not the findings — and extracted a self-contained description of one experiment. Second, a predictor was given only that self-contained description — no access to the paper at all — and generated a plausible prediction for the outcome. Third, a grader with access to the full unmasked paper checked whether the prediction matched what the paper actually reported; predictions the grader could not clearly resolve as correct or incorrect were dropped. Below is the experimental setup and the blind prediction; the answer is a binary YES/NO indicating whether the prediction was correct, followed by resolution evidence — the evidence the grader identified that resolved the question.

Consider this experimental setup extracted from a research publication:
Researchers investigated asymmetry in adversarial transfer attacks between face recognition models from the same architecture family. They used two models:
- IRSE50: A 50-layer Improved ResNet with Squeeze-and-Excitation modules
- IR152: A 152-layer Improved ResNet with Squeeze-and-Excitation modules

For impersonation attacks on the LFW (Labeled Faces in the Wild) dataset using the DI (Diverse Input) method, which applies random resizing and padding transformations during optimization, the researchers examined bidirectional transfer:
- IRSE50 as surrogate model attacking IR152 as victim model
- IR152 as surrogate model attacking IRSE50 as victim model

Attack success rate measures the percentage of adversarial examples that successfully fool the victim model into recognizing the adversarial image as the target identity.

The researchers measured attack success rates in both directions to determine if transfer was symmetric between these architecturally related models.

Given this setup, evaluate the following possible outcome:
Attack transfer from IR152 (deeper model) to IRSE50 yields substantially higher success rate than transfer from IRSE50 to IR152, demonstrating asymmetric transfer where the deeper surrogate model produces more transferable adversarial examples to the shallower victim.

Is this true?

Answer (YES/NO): NO